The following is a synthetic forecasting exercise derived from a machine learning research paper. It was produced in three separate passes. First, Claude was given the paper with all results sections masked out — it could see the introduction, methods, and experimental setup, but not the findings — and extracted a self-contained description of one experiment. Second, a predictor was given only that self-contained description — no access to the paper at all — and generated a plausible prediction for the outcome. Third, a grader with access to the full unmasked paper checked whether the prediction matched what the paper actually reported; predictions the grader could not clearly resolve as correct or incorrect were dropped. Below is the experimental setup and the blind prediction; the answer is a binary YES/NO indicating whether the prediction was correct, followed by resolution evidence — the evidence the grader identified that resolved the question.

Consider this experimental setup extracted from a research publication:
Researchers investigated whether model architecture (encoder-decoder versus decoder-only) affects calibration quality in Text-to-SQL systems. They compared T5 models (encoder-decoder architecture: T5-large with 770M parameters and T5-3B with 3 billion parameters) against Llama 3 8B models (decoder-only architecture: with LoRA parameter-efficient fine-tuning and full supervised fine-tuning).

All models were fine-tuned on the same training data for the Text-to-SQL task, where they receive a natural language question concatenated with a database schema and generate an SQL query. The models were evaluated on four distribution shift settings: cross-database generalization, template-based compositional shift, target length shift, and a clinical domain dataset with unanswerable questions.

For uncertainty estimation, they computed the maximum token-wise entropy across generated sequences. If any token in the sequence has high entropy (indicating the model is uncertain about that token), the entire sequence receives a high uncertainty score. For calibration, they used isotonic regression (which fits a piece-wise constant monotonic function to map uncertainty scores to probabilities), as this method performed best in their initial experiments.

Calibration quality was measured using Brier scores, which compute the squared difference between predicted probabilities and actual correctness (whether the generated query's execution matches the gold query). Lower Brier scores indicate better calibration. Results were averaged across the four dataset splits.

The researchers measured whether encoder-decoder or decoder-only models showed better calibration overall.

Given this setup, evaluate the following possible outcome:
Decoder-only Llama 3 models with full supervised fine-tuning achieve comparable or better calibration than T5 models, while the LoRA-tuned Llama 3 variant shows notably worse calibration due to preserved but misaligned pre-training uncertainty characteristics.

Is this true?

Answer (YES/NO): NO